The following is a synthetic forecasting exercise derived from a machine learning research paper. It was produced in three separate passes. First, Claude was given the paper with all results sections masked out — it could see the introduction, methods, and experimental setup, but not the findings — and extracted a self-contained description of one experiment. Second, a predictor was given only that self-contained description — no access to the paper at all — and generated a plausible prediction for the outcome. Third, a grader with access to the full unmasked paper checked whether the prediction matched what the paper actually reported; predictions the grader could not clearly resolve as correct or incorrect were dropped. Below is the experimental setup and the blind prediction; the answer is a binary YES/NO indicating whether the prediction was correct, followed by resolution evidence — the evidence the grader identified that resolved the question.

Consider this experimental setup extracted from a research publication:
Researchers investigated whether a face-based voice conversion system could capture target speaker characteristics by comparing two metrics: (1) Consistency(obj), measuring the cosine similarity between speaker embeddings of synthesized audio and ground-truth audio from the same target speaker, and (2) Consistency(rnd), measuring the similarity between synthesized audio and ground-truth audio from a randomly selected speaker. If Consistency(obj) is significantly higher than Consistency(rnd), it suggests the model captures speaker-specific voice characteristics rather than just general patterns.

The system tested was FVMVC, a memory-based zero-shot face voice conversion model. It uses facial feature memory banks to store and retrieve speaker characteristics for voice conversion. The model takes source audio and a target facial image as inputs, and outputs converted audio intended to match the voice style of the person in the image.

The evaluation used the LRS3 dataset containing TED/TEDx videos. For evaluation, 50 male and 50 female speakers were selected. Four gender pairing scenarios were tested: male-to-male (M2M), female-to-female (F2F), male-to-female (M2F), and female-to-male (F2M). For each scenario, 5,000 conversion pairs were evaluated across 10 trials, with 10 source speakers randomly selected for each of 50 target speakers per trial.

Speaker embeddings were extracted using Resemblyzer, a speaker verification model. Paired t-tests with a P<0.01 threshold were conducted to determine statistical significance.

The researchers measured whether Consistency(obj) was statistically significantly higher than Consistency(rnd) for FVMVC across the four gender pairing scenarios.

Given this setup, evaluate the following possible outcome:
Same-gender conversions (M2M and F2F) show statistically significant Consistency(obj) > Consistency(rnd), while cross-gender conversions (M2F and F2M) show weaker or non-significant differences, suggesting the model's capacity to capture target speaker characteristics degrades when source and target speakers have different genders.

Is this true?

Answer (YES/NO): NO